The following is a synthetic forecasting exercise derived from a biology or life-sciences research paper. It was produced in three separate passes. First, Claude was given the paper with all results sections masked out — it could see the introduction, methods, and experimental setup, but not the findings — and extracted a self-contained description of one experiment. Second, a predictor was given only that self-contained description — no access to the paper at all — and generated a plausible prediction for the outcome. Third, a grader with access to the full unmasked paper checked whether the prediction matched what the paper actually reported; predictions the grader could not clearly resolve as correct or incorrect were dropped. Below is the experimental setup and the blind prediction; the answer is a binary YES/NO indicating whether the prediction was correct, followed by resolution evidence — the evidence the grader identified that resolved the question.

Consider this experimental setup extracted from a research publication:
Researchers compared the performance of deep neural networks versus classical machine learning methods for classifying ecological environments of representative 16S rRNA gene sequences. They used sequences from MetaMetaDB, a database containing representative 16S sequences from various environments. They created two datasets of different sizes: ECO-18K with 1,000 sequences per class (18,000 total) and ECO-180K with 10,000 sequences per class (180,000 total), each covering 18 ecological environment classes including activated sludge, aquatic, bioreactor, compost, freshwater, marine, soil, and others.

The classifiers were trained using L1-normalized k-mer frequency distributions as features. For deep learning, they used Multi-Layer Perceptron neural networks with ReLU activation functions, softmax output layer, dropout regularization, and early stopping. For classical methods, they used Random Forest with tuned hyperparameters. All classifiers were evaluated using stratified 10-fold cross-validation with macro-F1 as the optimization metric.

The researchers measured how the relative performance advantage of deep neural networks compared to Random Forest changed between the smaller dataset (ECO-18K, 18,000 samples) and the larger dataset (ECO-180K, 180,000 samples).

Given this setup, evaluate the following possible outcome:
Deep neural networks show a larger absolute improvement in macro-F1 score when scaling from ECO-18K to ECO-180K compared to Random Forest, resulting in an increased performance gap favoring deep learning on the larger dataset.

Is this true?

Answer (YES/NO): YES